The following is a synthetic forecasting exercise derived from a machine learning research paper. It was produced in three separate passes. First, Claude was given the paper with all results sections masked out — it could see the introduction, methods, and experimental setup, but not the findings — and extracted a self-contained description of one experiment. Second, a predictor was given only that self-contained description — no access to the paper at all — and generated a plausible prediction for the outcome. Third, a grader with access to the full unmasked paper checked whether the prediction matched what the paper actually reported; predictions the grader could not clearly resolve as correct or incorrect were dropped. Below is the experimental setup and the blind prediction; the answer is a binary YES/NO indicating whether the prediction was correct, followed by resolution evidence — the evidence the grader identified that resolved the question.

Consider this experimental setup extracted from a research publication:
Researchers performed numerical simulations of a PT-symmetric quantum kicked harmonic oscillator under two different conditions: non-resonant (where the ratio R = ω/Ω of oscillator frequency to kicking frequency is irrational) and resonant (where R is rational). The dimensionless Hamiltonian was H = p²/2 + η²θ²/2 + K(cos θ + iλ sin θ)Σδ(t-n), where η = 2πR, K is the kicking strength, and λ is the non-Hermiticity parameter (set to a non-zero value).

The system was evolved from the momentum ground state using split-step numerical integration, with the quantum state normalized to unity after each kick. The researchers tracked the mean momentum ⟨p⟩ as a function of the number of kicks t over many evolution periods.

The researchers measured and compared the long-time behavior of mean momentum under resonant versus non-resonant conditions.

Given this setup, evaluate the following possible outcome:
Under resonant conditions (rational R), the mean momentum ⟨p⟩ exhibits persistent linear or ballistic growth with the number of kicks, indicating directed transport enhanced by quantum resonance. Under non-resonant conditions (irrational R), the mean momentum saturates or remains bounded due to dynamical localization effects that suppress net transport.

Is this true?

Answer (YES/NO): NO